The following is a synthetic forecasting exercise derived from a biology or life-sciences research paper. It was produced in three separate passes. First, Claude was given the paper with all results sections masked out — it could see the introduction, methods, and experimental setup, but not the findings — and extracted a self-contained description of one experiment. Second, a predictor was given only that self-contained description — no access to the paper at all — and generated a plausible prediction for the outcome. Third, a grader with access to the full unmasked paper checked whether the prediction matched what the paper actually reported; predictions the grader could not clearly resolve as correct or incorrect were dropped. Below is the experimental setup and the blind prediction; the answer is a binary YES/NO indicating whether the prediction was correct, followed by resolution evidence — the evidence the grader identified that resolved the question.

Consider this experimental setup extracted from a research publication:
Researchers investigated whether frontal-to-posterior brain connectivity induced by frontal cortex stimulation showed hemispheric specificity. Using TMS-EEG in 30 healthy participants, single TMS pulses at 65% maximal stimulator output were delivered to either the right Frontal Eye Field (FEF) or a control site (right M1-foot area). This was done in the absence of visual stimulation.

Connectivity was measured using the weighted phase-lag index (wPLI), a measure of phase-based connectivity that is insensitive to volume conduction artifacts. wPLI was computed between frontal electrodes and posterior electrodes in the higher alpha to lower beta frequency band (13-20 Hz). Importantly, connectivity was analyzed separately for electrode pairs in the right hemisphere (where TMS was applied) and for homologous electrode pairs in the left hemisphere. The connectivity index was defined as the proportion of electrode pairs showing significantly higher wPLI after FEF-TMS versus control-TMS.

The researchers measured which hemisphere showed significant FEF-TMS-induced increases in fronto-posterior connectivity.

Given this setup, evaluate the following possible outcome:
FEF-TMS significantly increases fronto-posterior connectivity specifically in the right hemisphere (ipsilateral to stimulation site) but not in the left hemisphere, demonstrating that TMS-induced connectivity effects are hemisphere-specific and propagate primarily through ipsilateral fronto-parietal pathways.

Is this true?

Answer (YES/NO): YES